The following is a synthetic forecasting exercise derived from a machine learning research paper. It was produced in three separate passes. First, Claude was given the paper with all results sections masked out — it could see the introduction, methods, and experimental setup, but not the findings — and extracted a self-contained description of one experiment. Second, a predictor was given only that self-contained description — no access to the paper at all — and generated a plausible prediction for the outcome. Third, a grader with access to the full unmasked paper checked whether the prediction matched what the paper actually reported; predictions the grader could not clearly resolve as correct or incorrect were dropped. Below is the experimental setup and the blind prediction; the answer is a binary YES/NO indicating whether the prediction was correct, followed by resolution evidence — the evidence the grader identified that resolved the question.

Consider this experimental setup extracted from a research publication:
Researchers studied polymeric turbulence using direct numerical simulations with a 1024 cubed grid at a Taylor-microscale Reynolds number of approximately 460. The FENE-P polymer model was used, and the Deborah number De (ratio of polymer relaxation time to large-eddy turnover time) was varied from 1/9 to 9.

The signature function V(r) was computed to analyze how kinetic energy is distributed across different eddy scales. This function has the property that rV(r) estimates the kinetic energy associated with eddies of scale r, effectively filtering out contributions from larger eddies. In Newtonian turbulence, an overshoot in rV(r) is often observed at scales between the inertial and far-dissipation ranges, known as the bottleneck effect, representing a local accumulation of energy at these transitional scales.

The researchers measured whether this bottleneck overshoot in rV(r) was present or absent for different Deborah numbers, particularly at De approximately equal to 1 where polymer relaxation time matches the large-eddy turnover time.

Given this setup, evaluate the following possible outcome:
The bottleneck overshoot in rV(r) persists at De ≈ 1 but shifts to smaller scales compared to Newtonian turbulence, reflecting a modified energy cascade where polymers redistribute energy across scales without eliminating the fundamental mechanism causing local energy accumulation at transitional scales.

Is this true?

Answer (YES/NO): NO